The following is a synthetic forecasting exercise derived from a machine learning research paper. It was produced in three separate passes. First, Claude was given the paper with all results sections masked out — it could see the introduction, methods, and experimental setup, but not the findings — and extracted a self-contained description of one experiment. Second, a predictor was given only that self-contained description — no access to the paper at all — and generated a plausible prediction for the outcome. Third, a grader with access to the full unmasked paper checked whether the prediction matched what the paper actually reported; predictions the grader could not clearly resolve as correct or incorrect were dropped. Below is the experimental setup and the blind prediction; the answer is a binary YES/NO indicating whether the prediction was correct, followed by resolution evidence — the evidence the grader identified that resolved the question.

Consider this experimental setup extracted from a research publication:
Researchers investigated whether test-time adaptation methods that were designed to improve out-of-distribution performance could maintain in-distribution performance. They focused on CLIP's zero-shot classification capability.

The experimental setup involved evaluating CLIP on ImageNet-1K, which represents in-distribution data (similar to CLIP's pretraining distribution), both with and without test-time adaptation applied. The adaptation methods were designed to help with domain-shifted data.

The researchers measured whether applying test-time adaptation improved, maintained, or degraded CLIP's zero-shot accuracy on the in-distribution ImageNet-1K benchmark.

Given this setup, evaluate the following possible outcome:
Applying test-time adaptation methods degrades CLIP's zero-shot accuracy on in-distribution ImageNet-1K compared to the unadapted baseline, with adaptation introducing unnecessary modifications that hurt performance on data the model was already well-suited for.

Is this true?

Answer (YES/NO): NO